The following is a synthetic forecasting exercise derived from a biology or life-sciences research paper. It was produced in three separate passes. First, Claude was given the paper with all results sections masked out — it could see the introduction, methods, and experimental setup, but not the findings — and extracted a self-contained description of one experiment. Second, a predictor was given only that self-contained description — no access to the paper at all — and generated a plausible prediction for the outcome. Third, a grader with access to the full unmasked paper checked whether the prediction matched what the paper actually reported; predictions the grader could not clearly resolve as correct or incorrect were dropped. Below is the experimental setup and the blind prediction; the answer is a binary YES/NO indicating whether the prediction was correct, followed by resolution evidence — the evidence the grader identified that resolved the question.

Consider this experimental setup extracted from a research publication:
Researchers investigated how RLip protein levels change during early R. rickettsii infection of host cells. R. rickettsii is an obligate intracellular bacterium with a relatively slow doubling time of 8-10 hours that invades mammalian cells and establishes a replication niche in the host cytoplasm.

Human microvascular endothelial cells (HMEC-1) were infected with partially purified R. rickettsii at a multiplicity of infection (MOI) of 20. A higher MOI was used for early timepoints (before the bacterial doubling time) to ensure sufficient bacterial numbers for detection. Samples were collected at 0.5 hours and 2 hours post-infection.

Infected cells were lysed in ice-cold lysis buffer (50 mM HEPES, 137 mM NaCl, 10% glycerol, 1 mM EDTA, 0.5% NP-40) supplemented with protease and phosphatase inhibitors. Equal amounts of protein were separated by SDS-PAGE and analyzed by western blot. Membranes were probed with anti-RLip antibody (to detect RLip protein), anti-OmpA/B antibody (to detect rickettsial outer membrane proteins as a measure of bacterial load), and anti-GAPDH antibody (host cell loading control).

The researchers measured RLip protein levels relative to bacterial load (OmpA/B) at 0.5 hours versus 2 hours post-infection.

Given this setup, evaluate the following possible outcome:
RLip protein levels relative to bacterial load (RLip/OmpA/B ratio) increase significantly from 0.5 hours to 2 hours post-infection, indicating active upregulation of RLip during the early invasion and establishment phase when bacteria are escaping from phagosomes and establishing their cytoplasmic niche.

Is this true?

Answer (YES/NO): NO